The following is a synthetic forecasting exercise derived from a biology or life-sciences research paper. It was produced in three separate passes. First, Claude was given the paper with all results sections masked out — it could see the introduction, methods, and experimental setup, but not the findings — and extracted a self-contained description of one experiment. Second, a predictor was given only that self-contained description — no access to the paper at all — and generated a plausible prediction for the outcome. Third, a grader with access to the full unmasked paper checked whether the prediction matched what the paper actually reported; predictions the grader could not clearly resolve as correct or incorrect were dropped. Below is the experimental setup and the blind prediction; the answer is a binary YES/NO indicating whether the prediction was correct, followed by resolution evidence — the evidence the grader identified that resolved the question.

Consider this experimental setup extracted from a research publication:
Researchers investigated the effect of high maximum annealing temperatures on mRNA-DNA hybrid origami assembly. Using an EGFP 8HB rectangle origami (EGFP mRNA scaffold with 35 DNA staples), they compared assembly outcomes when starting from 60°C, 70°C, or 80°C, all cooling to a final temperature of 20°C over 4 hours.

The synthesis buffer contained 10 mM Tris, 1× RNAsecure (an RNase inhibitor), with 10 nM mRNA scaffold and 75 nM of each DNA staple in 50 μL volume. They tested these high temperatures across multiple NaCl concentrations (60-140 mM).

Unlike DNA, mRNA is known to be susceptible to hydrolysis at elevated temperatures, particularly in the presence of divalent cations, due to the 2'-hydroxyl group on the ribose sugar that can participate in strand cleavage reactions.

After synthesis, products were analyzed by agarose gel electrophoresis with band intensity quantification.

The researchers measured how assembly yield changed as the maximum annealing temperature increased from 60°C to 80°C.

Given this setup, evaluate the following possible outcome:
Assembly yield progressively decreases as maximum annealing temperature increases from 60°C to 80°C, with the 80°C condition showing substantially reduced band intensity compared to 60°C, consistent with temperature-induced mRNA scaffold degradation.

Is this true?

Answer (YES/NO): NO